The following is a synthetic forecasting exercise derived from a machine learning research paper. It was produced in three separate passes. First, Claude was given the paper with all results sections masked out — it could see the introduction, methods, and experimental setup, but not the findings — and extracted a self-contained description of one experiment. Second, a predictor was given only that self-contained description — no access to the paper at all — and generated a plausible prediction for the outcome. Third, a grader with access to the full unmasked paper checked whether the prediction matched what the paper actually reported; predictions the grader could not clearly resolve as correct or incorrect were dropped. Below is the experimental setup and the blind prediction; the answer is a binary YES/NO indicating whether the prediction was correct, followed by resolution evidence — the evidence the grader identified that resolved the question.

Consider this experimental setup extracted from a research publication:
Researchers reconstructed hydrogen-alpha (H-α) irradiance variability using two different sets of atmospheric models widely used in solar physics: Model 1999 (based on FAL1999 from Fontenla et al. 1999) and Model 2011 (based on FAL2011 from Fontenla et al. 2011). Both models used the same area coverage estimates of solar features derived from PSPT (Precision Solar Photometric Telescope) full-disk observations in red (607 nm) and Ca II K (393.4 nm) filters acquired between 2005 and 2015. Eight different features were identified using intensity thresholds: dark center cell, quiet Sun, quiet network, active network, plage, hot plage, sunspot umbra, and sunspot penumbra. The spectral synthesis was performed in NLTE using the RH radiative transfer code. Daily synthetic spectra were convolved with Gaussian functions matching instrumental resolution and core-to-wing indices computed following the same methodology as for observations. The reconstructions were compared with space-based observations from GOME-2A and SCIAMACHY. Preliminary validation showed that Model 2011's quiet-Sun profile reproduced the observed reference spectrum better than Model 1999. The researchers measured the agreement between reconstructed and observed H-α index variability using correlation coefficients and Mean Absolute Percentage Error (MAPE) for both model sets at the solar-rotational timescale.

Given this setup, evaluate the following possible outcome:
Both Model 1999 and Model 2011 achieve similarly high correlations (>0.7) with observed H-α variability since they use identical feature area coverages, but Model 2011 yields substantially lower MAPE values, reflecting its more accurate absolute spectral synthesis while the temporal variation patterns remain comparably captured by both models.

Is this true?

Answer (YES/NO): NO